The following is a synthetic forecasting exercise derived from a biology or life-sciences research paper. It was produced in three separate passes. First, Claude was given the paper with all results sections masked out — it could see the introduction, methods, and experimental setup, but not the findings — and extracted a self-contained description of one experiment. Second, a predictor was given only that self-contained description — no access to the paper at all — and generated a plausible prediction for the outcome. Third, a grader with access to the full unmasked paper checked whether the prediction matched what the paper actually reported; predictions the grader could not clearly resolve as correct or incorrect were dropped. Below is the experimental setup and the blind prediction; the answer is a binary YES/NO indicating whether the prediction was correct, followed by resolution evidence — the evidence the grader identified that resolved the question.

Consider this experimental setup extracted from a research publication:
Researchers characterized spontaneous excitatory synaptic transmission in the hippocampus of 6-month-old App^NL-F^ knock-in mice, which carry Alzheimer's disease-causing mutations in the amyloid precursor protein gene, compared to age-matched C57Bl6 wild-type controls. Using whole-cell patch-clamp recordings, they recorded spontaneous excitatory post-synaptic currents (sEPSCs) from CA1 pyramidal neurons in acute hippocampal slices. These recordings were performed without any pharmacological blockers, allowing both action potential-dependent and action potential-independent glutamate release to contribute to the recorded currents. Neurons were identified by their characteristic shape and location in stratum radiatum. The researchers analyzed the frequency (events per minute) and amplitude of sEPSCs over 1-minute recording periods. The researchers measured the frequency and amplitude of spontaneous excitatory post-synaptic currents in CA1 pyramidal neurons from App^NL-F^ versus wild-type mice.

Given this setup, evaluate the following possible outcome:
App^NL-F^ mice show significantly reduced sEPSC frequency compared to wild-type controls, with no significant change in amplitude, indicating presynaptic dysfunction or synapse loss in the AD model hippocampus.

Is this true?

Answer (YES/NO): NO